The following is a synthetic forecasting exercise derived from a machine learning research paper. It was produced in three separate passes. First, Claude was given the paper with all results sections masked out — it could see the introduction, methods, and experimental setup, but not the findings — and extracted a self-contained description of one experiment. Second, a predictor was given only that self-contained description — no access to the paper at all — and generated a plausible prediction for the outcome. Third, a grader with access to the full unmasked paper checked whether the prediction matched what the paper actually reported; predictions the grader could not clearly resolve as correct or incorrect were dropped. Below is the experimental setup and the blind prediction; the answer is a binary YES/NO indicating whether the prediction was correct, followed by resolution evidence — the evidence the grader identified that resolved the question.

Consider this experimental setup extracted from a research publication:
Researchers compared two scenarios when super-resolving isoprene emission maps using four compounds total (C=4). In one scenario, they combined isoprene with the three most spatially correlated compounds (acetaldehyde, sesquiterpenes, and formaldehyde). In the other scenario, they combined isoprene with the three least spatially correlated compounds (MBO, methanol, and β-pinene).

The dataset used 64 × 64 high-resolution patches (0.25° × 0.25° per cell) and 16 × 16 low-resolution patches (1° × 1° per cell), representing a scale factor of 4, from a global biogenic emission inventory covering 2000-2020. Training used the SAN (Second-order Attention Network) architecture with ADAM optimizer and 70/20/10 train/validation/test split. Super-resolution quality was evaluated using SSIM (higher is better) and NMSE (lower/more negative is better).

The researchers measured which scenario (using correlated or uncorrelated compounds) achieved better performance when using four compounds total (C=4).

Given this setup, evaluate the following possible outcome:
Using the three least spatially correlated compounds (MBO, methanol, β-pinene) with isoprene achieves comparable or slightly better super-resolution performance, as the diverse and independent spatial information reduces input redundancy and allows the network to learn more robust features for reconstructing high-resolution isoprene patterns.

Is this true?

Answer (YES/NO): NO